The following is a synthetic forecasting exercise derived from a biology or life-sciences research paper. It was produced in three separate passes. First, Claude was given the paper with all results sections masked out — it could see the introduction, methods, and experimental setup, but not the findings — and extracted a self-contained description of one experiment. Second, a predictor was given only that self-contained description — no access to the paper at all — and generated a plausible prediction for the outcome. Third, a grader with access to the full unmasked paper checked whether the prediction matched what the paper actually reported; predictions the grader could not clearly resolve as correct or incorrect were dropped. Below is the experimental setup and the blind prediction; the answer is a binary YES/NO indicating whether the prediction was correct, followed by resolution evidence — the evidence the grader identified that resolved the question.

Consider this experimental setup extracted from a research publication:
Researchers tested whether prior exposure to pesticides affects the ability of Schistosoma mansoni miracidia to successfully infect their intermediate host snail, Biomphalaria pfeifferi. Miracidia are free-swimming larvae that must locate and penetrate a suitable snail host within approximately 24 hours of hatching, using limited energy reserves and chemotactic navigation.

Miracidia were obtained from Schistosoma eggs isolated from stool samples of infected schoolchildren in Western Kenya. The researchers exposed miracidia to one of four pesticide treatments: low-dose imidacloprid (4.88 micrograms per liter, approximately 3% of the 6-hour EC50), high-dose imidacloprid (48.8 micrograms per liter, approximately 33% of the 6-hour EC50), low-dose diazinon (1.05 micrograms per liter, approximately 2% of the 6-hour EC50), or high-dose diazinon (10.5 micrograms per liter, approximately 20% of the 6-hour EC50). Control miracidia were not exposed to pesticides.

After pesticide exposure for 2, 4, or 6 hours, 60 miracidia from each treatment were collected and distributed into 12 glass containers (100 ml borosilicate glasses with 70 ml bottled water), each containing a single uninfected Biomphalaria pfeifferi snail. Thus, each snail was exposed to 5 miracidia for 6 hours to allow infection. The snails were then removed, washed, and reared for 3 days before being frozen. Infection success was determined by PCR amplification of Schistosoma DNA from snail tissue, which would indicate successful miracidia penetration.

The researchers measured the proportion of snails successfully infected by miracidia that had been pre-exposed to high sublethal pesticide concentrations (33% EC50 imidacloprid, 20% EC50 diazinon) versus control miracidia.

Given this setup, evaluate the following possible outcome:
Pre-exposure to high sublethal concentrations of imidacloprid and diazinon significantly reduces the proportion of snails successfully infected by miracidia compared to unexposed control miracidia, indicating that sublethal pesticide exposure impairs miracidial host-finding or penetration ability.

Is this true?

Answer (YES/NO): YES